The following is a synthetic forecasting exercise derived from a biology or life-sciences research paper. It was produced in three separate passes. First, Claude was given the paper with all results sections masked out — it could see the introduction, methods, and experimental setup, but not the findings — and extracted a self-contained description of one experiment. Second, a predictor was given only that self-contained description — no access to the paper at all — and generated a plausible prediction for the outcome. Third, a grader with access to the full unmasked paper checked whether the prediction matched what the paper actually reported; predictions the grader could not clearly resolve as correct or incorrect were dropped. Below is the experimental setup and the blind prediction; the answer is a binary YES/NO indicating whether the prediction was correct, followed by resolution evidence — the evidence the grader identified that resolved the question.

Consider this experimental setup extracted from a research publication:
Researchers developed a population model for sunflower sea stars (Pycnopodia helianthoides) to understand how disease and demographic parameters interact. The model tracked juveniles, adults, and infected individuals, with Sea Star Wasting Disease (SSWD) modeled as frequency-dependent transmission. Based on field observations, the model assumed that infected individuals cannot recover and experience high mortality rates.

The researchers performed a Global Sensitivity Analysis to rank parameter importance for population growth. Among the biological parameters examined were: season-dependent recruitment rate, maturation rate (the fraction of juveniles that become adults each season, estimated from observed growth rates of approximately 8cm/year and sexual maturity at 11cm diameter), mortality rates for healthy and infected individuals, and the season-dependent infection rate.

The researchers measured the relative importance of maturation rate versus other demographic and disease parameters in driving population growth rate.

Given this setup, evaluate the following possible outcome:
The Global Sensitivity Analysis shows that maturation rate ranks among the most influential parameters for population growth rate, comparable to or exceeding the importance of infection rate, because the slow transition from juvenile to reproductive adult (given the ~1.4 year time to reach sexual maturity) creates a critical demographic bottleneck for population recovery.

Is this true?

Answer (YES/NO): NO